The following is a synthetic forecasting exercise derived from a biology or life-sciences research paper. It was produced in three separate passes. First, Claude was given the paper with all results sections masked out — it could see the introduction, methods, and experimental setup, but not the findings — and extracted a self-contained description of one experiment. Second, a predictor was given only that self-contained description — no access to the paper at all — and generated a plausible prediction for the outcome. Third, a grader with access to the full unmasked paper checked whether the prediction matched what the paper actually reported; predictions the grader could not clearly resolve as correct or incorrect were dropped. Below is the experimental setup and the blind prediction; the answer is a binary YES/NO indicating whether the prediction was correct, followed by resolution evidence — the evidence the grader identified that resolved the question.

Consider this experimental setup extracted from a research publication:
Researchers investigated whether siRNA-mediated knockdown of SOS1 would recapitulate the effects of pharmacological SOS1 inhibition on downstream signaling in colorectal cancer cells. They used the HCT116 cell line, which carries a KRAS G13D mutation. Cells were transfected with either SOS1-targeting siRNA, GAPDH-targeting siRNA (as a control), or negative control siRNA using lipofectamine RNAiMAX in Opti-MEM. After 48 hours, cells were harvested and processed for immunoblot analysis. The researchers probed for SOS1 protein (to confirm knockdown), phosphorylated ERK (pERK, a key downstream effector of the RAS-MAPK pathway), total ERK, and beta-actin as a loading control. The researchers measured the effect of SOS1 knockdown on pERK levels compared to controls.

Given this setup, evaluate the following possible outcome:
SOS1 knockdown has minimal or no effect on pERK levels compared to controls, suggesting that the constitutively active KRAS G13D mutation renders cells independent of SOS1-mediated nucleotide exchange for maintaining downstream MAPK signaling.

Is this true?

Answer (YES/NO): YES